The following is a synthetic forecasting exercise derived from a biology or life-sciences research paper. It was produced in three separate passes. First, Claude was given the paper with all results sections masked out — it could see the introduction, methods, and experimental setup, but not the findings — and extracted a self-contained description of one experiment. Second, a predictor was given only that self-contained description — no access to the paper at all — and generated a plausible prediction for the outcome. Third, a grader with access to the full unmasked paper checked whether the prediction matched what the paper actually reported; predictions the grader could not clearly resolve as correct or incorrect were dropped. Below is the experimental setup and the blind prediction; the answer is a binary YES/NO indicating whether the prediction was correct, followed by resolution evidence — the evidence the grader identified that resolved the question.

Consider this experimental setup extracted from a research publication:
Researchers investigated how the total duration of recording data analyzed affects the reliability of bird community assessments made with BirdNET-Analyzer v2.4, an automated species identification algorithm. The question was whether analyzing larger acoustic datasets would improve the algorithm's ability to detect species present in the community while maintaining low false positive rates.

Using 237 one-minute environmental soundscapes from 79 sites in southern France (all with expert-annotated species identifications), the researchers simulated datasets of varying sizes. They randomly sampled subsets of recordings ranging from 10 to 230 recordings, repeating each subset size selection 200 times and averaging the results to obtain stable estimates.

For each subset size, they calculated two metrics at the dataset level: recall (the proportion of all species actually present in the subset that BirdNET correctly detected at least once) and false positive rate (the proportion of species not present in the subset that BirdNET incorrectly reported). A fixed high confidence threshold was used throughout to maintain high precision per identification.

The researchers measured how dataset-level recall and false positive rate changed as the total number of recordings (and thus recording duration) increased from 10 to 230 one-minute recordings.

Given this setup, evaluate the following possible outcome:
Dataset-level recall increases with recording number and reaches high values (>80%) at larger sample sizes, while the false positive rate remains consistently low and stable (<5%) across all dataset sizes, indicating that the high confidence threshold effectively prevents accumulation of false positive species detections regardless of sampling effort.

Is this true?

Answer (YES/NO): NO